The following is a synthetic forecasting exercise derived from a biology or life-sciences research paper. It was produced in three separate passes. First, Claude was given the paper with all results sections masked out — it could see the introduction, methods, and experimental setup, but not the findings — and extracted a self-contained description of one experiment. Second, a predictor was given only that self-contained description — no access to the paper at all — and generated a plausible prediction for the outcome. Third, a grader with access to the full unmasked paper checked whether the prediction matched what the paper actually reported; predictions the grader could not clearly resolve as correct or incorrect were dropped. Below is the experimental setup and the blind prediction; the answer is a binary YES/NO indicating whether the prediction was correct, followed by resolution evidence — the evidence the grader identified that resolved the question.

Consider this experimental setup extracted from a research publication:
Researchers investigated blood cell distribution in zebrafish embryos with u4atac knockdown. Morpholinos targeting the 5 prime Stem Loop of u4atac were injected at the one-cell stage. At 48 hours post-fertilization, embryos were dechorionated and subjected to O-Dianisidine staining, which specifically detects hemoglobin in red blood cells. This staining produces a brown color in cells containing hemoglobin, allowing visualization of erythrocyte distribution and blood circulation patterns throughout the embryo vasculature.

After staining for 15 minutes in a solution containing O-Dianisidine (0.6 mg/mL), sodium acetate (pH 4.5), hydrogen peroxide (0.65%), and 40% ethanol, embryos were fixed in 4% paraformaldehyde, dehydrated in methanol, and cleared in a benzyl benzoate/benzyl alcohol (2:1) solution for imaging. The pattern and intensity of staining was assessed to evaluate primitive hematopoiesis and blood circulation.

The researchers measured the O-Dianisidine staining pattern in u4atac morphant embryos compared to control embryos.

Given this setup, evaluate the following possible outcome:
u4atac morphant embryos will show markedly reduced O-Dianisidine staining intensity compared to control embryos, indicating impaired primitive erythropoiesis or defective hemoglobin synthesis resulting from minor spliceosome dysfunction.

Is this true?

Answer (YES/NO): NO